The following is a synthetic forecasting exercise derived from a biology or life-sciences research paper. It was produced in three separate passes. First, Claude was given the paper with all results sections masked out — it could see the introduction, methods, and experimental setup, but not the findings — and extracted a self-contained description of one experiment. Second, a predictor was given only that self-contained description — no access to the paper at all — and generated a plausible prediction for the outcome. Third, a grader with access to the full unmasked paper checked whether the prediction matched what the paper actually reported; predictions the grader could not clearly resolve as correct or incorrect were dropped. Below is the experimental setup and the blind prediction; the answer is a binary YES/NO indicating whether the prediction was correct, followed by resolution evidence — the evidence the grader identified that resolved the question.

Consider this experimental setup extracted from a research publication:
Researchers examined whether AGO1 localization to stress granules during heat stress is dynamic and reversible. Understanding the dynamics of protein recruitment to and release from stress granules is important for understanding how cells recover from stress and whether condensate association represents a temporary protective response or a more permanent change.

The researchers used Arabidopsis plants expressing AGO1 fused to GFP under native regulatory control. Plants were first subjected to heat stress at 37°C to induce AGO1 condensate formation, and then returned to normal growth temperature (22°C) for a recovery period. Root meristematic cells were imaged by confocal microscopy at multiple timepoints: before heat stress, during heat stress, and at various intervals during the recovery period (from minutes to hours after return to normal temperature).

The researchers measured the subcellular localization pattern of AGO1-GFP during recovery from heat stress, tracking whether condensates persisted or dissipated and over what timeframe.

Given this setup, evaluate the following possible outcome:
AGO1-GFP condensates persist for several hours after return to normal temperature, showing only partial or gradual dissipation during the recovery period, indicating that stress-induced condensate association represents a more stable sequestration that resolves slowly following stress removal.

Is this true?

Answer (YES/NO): NO